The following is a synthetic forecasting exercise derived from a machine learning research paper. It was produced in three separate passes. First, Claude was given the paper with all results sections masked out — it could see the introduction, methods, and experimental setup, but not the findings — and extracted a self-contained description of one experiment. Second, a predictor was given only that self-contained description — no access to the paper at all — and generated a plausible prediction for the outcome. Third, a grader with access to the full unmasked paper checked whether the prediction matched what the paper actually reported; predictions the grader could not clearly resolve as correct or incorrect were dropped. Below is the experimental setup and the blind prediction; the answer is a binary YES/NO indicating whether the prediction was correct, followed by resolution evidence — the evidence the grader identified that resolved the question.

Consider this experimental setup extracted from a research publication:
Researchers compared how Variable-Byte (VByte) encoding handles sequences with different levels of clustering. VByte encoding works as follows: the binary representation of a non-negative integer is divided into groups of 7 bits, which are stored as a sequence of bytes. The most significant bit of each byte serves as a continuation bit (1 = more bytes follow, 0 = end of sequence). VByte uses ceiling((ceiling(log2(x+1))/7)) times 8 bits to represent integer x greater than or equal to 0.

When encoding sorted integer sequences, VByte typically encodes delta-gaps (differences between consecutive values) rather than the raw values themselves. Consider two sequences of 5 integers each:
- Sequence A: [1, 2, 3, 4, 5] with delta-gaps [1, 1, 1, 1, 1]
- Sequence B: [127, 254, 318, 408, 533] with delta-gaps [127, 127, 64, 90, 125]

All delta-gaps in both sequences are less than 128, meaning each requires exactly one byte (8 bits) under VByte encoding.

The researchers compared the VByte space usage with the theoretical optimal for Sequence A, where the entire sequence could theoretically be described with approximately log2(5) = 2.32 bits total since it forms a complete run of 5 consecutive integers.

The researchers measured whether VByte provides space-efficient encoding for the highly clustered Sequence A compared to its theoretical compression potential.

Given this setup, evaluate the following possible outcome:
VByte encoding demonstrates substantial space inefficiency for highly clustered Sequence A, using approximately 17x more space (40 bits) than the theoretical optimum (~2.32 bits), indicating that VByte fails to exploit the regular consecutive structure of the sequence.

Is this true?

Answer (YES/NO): YES